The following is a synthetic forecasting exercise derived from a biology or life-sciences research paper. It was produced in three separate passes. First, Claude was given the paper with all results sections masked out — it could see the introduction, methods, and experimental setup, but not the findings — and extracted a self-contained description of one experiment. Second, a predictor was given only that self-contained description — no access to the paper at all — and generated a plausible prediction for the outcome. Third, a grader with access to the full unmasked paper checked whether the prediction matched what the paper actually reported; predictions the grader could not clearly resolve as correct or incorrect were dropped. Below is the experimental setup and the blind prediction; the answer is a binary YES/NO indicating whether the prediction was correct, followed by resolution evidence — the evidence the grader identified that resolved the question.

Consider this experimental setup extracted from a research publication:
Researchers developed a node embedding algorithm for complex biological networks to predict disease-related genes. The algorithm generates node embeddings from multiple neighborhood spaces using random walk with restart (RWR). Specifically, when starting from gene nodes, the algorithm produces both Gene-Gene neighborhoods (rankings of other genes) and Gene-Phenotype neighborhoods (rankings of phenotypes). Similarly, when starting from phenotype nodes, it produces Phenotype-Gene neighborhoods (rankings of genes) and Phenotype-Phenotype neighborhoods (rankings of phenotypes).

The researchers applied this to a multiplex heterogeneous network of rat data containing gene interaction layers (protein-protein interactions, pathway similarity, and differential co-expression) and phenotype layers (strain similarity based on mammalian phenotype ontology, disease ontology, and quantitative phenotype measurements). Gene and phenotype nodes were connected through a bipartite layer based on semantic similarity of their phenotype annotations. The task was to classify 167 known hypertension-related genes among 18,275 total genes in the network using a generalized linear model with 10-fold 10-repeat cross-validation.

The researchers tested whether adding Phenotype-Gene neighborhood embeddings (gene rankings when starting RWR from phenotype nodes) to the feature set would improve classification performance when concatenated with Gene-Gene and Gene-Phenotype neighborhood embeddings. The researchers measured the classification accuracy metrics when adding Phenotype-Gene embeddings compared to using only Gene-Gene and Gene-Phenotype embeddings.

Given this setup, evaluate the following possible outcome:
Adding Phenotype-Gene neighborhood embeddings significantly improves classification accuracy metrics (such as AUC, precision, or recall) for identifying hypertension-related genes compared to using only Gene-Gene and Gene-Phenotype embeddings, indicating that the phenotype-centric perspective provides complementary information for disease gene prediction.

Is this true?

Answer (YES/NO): NO